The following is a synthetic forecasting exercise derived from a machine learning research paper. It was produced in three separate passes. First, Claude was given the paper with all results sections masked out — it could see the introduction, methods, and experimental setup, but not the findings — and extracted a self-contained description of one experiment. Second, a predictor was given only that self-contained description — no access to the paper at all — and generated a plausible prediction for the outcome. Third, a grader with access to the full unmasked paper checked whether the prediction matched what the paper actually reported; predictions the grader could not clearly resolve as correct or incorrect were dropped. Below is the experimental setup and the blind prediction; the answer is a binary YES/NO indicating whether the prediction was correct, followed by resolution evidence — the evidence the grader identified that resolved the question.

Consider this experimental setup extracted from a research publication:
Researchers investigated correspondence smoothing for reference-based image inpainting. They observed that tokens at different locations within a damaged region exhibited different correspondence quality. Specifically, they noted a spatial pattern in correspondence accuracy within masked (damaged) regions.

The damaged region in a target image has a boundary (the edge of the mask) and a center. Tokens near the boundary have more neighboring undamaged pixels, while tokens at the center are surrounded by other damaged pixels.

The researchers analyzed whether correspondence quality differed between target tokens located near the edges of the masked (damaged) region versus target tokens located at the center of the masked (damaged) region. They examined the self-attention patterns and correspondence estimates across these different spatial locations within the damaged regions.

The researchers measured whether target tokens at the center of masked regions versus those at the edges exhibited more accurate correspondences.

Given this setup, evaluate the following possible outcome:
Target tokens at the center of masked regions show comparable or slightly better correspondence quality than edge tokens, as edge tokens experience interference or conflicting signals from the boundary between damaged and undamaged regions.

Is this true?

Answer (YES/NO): NO